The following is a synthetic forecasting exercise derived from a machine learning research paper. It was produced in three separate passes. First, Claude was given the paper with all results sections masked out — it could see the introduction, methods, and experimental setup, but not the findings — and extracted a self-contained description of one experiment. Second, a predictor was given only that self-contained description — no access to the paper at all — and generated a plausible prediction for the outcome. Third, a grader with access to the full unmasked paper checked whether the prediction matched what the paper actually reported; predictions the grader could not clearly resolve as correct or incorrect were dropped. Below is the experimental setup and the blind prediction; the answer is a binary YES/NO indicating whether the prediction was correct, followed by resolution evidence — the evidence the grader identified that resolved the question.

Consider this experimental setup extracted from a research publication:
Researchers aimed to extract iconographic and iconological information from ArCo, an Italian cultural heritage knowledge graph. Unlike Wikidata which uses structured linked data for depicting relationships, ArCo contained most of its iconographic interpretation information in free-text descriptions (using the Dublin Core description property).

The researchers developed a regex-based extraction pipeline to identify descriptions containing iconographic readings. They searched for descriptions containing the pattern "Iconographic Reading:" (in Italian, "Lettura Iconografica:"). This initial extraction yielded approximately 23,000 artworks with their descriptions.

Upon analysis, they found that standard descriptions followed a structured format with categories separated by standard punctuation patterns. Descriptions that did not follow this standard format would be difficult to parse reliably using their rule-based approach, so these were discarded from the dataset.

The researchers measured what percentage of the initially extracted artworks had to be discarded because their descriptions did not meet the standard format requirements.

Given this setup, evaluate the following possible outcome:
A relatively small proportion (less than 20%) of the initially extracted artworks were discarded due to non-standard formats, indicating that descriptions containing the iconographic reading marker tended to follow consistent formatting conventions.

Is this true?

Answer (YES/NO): YES